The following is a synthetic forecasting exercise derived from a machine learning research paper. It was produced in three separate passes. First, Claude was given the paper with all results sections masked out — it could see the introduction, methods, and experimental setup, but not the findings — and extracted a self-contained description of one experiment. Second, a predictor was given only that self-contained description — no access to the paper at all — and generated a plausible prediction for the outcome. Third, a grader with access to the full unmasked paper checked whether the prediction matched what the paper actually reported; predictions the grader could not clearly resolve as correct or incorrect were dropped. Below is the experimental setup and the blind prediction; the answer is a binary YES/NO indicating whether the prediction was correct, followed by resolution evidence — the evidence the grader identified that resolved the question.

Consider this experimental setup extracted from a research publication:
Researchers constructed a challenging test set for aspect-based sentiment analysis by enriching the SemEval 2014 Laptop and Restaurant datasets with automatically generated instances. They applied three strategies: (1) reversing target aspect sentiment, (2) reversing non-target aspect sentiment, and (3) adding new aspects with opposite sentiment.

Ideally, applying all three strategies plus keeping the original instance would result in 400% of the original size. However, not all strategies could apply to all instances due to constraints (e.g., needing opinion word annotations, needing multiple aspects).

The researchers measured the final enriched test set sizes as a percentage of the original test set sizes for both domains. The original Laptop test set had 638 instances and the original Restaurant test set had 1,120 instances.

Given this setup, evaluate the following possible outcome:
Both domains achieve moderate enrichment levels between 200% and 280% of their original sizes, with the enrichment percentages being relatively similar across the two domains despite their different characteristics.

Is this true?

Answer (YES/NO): NO